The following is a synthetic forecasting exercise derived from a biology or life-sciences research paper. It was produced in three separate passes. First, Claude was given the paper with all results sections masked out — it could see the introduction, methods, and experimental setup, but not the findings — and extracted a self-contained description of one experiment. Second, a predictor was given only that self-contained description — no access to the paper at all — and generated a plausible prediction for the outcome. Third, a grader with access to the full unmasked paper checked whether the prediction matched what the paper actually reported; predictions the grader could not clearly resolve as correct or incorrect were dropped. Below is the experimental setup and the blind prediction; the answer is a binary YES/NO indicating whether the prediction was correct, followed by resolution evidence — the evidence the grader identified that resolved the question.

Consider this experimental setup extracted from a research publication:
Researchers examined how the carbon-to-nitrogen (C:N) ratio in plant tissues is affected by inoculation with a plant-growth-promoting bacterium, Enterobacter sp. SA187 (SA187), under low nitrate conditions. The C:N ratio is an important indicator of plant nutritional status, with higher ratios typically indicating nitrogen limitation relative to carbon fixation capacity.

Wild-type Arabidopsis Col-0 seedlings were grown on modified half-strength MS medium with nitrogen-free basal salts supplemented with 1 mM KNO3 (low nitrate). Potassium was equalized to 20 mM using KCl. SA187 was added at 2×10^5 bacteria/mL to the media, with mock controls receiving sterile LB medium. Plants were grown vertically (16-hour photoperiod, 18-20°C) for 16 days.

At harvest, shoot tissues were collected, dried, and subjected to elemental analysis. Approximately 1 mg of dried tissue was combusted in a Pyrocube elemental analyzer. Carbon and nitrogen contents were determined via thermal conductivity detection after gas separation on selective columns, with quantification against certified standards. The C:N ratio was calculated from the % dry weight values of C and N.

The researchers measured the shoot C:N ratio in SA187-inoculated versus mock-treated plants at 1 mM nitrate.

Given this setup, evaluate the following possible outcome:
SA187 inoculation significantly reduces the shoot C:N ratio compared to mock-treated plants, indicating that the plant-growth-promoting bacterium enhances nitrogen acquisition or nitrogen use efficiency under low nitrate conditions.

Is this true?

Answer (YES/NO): YES